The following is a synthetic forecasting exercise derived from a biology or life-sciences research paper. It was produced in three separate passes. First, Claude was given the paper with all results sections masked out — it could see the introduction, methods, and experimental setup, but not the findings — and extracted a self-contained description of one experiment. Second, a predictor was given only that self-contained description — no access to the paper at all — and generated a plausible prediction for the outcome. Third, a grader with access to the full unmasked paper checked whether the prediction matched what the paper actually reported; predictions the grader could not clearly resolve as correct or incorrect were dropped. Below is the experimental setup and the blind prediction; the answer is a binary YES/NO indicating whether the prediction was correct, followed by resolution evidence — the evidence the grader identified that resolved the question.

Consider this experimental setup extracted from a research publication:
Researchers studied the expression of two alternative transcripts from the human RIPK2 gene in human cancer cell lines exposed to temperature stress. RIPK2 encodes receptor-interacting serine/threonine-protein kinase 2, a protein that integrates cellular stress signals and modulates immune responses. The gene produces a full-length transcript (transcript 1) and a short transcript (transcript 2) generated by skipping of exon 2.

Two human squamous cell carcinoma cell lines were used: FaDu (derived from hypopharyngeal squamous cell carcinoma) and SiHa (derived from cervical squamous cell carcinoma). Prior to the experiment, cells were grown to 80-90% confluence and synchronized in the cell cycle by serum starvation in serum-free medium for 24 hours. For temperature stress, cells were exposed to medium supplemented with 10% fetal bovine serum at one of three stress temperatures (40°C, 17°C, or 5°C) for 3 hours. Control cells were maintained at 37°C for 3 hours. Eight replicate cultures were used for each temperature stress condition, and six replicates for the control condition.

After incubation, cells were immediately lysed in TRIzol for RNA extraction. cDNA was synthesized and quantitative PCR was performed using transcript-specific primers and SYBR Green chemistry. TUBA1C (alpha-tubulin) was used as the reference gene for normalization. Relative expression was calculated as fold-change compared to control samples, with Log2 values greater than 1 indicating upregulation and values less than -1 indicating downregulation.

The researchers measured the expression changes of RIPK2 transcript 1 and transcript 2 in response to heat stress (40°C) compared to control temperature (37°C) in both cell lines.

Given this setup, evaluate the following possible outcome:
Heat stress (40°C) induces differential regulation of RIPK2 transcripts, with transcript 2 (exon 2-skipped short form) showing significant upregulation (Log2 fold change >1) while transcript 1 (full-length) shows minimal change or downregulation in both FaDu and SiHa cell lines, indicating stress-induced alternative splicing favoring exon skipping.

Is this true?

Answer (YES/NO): NO